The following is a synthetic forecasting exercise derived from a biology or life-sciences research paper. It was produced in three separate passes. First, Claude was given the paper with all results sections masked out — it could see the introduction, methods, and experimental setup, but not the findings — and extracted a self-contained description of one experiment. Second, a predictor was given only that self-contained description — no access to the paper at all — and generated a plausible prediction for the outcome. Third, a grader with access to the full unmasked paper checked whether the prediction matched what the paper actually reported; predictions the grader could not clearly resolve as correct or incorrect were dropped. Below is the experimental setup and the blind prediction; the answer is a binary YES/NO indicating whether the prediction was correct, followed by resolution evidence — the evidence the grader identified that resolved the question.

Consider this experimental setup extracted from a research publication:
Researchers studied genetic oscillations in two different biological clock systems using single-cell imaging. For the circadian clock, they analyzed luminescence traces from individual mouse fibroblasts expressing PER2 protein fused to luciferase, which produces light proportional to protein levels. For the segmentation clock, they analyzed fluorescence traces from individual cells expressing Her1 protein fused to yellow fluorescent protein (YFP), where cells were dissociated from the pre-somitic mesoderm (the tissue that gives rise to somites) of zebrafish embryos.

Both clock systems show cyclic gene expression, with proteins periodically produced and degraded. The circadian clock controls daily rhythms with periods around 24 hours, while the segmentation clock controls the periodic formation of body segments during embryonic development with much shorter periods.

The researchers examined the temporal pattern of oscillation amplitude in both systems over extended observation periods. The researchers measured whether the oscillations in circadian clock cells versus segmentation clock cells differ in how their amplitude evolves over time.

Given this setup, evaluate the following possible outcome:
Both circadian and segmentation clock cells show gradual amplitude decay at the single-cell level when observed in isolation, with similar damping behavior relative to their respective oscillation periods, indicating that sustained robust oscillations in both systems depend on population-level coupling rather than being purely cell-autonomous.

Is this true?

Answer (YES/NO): NO